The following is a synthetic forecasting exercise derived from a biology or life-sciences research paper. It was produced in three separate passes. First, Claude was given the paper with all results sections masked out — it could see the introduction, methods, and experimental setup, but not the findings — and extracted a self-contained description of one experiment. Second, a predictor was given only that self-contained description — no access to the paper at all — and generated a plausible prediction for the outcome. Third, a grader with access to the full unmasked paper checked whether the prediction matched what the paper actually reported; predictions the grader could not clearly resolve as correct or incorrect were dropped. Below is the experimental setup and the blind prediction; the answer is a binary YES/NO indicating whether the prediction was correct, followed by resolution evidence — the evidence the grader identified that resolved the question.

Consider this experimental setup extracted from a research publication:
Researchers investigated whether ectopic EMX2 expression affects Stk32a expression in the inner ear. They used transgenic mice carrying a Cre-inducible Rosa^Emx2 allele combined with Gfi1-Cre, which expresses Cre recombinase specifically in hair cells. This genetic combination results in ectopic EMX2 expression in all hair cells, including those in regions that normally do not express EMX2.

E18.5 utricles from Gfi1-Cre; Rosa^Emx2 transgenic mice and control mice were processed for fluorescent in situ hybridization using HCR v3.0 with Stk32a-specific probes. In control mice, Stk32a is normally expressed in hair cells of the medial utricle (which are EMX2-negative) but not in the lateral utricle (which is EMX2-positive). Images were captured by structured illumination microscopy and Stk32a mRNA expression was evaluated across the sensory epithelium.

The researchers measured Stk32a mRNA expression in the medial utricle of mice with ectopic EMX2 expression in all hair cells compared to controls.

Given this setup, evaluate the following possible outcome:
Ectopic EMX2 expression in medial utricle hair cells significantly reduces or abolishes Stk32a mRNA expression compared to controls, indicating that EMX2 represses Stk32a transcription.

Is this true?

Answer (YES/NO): YES